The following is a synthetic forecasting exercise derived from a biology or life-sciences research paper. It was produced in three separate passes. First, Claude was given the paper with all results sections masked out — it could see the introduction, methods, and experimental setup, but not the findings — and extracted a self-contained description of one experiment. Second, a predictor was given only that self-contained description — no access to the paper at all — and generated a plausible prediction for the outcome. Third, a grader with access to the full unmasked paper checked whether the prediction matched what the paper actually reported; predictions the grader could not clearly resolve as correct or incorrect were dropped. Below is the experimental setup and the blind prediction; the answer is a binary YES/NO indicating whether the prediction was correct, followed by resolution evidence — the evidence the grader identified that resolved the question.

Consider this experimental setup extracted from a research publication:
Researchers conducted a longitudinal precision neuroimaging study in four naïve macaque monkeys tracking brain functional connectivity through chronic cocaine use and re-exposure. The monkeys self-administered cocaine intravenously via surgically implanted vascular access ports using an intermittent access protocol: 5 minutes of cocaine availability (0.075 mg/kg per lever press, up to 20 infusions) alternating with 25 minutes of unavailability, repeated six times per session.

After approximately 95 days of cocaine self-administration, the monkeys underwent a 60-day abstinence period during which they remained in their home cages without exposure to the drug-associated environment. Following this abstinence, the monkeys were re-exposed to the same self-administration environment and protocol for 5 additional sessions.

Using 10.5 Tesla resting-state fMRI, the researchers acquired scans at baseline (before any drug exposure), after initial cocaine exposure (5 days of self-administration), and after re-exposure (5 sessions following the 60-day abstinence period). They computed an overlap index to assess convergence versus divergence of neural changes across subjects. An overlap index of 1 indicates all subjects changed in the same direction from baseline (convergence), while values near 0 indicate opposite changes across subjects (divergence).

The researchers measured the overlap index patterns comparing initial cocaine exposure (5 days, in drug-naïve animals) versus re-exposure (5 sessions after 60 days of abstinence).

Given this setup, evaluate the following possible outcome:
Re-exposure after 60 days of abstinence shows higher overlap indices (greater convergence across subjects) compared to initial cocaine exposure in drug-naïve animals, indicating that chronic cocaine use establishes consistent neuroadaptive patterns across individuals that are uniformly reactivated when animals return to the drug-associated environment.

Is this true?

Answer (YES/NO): NO